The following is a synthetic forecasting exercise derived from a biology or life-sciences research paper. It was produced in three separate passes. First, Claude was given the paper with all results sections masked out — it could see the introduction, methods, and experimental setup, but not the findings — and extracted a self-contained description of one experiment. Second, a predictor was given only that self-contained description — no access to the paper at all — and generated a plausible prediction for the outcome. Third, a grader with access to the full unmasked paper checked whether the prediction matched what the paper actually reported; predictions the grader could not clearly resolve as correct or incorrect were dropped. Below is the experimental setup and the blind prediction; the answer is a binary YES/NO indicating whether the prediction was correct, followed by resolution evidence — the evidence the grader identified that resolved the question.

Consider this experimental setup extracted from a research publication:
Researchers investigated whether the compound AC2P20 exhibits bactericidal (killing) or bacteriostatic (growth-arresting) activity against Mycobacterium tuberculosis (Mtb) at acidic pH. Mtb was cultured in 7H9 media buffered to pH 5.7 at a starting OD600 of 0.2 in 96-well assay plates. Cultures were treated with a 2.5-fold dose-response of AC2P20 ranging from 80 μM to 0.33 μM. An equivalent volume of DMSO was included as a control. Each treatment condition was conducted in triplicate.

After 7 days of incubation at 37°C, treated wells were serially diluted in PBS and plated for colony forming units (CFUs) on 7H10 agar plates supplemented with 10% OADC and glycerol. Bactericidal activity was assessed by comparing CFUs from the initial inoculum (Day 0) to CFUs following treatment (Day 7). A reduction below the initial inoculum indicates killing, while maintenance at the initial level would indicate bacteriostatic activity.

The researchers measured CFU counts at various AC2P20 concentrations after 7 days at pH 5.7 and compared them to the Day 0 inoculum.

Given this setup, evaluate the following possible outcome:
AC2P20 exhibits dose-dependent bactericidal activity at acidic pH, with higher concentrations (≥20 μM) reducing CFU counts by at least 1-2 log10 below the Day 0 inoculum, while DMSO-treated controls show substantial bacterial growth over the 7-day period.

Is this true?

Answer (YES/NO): NO